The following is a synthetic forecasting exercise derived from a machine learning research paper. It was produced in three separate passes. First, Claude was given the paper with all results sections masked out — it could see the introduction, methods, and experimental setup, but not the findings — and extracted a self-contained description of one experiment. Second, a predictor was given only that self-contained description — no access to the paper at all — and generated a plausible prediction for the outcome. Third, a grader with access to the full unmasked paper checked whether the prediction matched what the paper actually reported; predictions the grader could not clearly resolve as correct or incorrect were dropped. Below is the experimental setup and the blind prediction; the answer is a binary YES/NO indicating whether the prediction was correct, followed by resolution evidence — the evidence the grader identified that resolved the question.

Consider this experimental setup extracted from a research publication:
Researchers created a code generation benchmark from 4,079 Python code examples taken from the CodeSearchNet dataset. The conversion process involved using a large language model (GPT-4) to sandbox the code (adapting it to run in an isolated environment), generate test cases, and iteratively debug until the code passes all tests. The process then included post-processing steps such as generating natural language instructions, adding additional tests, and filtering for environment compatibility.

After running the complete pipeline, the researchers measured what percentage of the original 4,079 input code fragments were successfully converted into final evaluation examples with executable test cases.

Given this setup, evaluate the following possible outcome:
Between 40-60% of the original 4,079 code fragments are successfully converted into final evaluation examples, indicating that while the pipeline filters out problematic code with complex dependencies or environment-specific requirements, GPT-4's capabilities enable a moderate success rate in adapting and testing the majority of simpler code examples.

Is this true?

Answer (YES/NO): YES